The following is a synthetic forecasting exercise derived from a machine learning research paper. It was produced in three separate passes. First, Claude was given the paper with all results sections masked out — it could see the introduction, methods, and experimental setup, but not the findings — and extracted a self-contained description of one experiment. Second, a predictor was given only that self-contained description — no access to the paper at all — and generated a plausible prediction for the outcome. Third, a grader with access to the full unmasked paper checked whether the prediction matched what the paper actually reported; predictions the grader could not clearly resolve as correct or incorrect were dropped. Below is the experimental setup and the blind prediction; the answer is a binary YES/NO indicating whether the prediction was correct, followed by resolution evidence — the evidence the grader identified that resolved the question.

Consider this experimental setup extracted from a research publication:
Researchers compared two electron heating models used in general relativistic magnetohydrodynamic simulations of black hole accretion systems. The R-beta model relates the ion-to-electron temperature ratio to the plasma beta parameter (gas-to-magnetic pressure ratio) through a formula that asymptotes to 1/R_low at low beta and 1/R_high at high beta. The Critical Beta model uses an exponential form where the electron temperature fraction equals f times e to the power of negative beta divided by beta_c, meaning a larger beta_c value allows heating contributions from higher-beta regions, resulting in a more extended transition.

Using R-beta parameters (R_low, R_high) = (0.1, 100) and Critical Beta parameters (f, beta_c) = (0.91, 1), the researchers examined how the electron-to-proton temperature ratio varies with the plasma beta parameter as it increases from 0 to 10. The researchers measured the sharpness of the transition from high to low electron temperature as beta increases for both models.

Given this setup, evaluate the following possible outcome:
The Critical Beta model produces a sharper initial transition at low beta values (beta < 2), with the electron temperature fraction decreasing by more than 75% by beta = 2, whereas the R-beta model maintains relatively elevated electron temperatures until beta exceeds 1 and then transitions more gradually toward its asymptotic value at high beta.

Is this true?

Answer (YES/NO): NO